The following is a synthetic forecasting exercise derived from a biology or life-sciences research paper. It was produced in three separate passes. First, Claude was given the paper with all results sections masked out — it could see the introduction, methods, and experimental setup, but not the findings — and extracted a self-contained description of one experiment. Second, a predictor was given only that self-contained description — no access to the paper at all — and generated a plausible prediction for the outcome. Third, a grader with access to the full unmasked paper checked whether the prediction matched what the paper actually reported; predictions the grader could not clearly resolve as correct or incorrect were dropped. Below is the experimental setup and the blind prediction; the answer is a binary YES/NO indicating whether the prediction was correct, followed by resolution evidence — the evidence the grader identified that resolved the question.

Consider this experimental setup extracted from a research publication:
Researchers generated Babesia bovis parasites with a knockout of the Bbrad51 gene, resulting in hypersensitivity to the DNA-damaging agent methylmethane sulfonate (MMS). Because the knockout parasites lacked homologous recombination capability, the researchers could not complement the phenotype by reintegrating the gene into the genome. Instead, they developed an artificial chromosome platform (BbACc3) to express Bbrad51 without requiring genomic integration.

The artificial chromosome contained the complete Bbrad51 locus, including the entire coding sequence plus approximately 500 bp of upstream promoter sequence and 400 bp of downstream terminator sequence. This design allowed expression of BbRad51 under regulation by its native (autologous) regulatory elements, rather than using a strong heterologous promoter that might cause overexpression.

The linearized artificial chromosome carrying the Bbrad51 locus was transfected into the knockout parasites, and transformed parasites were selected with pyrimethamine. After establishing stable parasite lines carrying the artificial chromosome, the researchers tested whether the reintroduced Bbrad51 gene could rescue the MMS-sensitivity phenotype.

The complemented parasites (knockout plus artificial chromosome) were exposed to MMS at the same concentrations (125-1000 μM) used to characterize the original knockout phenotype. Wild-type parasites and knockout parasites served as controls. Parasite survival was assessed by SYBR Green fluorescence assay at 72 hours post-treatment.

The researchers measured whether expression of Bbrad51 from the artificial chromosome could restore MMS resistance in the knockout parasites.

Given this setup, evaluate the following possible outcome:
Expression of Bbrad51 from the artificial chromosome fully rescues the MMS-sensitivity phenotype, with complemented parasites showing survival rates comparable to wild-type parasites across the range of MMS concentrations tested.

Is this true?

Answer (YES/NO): NO